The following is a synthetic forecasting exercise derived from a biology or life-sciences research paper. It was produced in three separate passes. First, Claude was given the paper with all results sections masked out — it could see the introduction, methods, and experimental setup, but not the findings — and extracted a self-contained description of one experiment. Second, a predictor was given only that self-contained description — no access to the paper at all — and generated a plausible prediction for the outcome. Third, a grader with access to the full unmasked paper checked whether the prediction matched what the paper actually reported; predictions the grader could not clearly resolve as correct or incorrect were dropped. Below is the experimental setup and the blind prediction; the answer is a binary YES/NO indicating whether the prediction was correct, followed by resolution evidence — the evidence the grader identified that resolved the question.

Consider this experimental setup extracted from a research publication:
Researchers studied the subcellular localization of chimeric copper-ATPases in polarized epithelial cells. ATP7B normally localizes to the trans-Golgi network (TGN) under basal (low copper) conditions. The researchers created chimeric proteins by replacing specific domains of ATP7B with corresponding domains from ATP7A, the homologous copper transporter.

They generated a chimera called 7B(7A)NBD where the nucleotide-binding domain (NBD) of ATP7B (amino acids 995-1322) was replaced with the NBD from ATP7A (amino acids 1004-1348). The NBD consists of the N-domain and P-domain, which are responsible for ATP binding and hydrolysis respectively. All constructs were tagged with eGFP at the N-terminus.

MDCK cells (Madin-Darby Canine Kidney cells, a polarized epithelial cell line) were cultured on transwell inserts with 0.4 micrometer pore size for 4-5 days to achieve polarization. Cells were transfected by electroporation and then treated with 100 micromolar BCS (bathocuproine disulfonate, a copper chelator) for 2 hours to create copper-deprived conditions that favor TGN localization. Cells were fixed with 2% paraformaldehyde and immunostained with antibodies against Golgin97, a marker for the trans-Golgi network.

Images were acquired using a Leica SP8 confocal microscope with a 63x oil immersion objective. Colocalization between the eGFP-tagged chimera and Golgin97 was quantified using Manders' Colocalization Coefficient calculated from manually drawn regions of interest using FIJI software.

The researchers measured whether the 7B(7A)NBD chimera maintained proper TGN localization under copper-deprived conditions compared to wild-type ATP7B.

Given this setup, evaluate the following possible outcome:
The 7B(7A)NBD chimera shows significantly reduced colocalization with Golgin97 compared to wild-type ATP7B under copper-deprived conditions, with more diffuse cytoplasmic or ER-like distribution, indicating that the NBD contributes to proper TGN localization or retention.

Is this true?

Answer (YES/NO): NO